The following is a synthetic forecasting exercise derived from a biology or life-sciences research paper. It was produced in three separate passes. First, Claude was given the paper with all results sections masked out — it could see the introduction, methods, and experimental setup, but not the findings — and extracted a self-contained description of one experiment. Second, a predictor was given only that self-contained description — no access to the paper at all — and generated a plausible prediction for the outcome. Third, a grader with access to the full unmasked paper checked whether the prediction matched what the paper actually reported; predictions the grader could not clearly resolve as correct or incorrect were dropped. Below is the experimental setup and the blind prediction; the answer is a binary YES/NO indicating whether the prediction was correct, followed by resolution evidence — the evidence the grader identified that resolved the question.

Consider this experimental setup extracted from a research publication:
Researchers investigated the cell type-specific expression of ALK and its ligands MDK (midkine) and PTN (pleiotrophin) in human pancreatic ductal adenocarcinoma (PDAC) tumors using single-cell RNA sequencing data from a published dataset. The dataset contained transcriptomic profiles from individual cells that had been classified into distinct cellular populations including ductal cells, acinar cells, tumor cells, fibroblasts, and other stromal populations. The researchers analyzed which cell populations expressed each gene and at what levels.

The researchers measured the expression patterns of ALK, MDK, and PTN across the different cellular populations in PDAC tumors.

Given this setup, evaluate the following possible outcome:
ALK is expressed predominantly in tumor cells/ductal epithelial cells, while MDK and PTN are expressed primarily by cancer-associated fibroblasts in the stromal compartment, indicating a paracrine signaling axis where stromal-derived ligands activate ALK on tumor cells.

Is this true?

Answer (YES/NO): NO